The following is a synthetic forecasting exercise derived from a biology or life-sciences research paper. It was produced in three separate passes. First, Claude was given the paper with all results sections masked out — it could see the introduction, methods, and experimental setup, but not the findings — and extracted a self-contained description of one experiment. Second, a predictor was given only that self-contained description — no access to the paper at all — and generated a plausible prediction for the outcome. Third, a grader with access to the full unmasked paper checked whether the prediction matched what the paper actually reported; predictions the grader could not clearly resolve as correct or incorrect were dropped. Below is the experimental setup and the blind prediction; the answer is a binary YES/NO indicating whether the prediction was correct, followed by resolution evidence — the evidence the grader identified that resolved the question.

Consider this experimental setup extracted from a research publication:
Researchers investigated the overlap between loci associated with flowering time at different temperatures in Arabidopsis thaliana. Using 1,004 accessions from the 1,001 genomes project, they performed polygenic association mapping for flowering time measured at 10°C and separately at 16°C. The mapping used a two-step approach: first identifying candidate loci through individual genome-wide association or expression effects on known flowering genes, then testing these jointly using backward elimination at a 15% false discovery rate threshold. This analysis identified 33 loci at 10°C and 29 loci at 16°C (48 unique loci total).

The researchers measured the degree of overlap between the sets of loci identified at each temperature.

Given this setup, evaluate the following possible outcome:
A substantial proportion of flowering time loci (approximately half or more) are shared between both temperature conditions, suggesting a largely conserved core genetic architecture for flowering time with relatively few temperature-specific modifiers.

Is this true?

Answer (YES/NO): NO